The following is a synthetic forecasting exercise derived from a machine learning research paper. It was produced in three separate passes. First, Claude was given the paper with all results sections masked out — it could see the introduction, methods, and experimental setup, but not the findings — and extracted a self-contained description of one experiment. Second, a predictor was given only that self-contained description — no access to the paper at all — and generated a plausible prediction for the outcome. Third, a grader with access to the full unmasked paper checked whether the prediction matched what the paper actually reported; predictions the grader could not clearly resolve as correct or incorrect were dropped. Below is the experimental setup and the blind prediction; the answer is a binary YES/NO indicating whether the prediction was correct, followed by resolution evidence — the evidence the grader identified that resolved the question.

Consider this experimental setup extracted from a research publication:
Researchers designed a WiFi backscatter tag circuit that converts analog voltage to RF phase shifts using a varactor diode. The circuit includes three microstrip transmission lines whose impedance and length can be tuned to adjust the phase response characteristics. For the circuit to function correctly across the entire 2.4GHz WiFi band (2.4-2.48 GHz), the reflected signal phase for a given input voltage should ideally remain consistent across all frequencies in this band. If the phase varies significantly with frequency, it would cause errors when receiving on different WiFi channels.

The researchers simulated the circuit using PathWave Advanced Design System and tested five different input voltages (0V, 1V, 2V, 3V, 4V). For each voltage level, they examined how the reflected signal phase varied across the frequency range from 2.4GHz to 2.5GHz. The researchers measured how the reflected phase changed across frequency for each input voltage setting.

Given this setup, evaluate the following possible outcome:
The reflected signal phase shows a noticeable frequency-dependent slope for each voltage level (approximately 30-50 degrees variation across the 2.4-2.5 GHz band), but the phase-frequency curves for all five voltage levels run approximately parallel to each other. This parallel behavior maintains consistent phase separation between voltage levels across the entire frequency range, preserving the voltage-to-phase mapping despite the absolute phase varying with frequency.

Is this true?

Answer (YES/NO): NO